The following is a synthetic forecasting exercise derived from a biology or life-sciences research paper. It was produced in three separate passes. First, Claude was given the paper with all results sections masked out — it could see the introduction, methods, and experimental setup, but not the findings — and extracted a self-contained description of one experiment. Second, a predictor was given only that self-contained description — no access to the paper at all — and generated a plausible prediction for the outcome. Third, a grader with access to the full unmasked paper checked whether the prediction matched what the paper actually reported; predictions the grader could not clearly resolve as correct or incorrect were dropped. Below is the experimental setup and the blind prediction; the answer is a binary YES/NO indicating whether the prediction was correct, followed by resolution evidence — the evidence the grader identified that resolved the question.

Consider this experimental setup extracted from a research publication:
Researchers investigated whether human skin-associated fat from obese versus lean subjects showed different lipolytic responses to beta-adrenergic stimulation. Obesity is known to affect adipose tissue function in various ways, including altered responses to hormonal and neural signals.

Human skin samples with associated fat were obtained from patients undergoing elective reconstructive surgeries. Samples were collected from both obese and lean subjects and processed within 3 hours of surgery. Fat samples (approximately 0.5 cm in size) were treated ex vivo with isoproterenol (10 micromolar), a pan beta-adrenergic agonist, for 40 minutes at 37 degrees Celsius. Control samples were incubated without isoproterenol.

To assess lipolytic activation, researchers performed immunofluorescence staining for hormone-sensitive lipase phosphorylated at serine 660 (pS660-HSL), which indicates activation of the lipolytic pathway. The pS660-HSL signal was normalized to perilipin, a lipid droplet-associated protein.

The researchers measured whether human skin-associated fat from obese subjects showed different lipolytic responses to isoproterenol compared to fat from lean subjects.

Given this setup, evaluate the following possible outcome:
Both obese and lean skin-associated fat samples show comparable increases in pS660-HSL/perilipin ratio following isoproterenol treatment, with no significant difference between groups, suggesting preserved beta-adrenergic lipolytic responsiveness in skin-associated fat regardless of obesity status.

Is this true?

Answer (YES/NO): YES